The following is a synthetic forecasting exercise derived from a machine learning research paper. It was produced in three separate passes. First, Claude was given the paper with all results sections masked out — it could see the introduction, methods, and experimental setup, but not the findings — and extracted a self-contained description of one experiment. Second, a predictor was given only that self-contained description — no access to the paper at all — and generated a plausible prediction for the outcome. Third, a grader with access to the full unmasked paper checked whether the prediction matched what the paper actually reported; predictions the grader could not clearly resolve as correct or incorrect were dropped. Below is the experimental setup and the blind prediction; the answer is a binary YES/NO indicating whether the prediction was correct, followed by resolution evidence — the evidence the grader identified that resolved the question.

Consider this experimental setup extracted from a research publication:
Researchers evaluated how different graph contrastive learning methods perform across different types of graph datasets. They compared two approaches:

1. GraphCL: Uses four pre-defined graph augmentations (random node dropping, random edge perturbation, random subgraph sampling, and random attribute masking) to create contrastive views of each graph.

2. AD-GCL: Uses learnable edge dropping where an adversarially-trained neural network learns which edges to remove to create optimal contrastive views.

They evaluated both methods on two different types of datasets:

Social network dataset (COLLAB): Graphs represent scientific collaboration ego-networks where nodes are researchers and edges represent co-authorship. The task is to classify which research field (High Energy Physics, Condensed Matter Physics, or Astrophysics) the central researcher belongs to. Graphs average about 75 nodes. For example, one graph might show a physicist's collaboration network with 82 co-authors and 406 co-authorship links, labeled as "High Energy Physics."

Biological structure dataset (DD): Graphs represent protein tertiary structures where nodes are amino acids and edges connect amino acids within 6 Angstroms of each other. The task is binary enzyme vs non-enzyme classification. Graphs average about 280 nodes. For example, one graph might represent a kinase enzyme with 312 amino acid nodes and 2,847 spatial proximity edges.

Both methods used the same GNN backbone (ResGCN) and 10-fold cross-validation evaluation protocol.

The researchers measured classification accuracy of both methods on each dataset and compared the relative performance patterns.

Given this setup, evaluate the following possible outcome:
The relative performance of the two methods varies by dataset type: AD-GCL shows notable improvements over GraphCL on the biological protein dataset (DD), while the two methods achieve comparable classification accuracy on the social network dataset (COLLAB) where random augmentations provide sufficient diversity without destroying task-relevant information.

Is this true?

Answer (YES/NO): NO